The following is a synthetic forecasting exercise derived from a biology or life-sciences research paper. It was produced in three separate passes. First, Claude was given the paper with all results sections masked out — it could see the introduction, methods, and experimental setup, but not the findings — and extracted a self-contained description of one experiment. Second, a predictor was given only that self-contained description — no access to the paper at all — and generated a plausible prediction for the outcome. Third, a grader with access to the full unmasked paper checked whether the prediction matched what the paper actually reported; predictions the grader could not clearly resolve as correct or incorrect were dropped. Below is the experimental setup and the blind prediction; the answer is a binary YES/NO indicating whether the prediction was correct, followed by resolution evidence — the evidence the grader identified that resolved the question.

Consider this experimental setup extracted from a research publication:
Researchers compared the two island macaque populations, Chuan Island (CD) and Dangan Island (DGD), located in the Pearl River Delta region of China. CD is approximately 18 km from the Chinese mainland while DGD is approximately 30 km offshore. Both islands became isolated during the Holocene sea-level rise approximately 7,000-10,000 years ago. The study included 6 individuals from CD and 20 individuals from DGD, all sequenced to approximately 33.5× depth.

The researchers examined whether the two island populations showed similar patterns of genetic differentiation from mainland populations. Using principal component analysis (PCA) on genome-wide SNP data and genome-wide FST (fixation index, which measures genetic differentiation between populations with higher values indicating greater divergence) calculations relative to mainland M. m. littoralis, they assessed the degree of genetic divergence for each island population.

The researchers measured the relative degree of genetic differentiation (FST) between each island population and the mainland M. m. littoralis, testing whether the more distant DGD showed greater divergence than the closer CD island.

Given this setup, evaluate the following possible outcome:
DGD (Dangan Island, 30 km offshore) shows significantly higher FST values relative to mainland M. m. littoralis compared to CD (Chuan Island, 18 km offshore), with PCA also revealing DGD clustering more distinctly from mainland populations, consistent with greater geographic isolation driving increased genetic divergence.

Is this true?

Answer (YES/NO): YES